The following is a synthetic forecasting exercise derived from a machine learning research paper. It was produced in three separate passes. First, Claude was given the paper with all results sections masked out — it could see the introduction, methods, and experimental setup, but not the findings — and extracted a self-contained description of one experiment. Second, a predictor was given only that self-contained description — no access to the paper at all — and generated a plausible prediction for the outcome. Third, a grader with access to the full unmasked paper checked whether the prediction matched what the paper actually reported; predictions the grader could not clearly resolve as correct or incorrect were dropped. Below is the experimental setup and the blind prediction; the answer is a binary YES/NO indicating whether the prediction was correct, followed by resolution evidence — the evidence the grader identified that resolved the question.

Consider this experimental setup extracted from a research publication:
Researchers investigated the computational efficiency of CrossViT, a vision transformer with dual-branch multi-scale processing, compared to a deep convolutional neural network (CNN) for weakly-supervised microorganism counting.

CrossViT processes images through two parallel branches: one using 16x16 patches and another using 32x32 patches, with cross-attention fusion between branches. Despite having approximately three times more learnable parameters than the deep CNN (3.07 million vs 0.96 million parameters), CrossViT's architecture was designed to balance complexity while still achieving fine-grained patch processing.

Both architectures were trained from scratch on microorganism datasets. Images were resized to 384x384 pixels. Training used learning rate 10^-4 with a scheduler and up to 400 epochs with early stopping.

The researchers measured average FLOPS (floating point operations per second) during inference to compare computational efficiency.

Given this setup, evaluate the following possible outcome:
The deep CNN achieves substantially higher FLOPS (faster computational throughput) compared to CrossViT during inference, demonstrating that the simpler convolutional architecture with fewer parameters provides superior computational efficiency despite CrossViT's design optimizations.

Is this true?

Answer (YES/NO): NO